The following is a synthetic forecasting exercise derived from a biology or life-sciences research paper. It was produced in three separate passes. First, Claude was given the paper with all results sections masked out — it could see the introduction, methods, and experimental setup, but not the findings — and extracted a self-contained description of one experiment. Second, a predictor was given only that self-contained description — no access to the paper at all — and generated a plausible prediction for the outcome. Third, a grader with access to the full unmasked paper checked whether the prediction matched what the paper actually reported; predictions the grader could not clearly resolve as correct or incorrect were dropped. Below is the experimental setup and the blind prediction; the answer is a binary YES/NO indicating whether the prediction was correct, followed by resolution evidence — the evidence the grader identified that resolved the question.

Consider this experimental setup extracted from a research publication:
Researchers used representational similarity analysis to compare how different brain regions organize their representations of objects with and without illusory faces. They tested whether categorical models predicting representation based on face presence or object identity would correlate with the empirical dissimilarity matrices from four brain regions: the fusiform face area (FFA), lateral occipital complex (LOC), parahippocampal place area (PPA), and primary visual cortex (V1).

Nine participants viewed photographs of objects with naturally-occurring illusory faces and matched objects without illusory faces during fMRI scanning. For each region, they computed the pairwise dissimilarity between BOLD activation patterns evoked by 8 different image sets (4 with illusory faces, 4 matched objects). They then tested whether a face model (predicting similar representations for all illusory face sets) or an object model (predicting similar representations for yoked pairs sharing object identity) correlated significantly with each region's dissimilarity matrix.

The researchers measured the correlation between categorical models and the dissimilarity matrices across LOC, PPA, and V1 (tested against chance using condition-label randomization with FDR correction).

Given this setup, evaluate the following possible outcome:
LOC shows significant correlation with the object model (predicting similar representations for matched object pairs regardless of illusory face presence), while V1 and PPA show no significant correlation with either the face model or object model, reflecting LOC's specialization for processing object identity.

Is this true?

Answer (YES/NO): NO